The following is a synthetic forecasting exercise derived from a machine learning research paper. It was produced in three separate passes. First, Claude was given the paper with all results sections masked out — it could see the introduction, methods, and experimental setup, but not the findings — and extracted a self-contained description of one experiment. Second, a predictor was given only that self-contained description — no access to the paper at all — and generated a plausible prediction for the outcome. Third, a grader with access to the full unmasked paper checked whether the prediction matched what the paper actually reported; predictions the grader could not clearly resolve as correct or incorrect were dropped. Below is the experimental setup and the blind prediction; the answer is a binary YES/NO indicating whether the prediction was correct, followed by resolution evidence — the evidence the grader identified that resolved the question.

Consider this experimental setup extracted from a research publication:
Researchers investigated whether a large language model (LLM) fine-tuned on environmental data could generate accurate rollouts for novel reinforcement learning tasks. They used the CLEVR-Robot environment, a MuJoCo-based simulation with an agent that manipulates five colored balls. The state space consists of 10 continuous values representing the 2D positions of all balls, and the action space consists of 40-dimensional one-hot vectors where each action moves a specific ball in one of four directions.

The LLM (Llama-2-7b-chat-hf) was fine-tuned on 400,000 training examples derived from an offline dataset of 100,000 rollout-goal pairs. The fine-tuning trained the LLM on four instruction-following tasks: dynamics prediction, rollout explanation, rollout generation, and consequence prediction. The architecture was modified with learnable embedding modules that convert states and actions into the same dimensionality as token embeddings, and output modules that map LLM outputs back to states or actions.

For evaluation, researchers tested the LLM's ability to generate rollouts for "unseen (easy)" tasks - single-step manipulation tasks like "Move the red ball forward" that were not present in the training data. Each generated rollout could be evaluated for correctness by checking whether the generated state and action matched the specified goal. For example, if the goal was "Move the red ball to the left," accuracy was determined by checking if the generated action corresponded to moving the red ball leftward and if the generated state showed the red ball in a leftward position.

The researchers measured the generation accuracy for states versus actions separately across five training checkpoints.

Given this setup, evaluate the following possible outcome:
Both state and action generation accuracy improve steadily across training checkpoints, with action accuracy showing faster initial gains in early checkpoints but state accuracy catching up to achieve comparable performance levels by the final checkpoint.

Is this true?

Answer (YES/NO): NO